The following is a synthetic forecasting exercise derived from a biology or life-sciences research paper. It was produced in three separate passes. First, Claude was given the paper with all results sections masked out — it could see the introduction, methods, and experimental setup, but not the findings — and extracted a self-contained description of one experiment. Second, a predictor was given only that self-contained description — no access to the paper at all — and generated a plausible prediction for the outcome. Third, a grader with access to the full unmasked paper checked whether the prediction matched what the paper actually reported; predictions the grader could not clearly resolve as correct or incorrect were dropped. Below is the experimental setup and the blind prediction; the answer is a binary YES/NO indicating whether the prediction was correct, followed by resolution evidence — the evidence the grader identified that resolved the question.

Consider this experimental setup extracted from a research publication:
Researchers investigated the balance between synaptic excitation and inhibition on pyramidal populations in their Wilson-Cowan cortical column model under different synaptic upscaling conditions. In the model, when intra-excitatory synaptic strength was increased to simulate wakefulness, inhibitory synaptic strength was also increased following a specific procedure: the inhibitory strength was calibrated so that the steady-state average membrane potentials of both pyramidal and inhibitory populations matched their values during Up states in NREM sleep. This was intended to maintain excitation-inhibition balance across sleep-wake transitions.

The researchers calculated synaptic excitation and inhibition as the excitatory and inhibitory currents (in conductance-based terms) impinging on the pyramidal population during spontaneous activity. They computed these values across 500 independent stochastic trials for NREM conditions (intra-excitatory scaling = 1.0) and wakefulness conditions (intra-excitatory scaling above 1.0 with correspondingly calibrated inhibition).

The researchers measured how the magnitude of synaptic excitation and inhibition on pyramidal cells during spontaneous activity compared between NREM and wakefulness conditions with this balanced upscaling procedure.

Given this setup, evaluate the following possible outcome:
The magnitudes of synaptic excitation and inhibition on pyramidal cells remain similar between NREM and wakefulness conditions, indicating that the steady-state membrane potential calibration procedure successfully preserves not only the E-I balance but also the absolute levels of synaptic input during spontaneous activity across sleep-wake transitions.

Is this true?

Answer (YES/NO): NO